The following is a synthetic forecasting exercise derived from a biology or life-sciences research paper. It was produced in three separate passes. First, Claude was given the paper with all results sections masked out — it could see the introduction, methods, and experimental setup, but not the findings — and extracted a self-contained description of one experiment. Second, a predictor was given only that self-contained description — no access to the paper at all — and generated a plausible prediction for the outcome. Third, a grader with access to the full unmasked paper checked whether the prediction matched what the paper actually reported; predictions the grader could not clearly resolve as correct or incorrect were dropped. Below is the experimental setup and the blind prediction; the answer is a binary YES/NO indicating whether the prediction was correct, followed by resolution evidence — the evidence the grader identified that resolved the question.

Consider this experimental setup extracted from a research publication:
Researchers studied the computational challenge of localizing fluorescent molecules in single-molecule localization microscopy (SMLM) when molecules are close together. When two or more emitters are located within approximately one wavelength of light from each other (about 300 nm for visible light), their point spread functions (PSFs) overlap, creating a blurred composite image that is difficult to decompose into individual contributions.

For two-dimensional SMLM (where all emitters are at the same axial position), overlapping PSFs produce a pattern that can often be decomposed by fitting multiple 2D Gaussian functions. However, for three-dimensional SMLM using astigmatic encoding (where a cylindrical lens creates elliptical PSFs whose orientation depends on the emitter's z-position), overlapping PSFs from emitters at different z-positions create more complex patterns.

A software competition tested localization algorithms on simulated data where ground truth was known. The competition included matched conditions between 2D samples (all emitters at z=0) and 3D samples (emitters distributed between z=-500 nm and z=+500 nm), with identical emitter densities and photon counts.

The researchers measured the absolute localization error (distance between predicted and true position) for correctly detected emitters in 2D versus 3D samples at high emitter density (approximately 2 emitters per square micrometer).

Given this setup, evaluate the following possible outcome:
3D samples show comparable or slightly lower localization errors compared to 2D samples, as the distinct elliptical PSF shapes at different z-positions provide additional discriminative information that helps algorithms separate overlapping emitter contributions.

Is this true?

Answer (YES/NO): NO